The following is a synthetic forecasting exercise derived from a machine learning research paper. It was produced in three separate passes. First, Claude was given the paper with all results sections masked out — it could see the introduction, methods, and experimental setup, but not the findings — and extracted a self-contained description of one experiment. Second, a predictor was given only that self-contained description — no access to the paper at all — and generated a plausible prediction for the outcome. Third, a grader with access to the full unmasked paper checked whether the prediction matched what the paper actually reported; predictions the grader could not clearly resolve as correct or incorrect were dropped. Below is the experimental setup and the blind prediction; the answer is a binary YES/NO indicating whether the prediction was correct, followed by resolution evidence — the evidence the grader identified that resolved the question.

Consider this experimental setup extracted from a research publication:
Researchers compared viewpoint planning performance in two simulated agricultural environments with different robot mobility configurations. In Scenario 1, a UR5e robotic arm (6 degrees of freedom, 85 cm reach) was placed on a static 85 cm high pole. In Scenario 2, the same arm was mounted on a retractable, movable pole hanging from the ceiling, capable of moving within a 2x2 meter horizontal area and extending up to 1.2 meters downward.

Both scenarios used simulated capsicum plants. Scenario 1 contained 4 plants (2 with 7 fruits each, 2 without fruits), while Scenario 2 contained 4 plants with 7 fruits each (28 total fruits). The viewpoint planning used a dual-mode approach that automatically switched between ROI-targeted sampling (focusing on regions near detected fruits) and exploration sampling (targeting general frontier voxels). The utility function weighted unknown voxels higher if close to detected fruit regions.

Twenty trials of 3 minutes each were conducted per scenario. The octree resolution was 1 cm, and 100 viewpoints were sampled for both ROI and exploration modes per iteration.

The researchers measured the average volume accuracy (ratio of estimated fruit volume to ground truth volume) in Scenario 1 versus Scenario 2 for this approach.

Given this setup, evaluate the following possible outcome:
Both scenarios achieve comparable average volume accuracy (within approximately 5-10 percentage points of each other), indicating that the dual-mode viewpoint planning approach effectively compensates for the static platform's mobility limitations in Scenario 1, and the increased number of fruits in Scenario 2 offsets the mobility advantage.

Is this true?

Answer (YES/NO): NO